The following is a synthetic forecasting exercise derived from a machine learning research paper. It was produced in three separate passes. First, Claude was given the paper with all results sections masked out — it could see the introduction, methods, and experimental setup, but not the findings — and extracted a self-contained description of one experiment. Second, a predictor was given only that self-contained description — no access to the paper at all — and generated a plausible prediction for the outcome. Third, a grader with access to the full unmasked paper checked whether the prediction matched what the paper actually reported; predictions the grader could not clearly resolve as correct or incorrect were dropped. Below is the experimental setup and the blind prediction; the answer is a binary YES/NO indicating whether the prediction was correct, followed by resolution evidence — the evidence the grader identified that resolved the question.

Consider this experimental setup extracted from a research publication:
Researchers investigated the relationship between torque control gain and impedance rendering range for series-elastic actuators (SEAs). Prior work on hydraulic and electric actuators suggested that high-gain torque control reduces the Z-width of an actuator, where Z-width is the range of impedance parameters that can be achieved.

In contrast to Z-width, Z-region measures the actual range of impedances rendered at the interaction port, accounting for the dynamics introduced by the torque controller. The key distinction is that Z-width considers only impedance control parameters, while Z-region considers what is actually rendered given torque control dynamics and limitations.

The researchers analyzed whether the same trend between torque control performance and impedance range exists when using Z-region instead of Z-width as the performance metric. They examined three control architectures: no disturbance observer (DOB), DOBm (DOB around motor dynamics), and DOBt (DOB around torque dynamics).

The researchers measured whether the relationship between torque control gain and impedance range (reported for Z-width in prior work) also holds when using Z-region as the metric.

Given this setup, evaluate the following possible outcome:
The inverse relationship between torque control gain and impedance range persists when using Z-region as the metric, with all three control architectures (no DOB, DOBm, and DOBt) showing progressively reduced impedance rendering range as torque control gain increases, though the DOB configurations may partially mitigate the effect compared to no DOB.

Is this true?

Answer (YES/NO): NO